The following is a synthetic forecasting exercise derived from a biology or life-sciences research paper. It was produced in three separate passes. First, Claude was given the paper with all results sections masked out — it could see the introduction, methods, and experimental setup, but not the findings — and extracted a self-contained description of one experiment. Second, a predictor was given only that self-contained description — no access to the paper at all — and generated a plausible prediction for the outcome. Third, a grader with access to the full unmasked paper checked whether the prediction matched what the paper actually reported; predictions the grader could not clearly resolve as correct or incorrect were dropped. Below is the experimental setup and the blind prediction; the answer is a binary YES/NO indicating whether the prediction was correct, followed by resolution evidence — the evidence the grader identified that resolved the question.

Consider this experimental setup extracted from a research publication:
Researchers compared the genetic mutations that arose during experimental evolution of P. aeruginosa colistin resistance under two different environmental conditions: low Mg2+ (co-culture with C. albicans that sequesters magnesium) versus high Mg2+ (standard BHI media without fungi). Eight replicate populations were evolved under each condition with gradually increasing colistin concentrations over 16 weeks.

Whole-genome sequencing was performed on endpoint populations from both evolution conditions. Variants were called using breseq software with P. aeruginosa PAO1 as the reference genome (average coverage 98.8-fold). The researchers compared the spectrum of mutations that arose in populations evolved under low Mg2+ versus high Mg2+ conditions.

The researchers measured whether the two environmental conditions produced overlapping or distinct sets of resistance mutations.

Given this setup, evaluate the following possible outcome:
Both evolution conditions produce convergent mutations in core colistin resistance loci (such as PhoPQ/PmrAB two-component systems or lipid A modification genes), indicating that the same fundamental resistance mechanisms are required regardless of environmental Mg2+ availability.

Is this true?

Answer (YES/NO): NO